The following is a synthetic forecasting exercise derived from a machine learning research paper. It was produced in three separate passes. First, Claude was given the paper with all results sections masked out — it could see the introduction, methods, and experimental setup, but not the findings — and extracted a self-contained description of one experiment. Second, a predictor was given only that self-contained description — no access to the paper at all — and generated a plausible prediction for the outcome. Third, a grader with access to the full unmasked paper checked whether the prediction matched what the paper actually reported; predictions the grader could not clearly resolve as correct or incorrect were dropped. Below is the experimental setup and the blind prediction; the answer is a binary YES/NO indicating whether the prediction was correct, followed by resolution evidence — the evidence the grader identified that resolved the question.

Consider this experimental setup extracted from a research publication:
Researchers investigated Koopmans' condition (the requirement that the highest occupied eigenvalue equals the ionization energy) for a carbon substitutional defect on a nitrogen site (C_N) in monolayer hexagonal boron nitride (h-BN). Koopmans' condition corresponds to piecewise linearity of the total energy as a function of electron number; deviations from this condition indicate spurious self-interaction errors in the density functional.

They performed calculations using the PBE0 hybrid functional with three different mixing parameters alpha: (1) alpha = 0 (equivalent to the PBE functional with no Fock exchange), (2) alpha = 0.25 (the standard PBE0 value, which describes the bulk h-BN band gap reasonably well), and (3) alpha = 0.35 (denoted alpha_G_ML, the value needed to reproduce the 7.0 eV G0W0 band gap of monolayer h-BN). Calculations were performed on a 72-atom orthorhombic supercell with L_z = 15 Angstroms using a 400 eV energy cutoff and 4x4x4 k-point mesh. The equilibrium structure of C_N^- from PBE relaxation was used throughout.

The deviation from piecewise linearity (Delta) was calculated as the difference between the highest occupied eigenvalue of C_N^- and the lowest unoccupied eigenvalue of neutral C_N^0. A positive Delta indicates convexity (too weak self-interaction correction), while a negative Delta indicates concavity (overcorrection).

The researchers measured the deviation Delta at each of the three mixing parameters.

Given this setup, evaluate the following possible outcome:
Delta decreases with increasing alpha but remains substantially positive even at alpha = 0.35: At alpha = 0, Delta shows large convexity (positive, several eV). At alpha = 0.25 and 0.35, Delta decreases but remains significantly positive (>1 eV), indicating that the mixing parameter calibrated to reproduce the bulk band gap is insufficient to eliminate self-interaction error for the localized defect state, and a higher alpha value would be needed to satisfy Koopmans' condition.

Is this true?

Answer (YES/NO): NO